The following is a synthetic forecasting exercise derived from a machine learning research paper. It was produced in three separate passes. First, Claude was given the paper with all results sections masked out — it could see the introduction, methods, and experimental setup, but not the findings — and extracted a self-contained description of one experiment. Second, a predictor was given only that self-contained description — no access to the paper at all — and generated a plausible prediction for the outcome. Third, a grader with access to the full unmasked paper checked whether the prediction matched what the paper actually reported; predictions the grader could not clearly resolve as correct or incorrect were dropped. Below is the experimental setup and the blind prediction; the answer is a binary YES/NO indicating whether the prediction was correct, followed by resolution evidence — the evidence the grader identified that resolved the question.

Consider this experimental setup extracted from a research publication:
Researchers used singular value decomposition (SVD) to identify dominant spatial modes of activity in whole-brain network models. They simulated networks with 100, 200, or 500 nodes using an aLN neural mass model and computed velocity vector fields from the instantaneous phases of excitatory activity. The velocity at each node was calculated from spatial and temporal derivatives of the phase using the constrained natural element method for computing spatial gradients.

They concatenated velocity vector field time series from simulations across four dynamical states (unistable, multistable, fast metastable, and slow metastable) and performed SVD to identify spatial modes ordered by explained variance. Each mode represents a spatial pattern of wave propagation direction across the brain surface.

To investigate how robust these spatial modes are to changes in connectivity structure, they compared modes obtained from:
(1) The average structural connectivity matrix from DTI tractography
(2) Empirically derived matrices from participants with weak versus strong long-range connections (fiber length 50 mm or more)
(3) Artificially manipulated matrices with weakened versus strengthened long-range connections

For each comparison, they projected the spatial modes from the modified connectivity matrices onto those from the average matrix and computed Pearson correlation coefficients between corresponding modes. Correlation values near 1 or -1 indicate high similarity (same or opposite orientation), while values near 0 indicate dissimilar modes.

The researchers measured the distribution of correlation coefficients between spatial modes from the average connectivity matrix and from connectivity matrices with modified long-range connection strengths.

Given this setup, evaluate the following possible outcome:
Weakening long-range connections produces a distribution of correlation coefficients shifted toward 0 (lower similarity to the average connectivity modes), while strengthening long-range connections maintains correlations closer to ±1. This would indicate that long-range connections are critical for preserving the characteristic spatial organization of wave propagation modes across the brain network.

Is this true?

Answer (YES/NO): NO